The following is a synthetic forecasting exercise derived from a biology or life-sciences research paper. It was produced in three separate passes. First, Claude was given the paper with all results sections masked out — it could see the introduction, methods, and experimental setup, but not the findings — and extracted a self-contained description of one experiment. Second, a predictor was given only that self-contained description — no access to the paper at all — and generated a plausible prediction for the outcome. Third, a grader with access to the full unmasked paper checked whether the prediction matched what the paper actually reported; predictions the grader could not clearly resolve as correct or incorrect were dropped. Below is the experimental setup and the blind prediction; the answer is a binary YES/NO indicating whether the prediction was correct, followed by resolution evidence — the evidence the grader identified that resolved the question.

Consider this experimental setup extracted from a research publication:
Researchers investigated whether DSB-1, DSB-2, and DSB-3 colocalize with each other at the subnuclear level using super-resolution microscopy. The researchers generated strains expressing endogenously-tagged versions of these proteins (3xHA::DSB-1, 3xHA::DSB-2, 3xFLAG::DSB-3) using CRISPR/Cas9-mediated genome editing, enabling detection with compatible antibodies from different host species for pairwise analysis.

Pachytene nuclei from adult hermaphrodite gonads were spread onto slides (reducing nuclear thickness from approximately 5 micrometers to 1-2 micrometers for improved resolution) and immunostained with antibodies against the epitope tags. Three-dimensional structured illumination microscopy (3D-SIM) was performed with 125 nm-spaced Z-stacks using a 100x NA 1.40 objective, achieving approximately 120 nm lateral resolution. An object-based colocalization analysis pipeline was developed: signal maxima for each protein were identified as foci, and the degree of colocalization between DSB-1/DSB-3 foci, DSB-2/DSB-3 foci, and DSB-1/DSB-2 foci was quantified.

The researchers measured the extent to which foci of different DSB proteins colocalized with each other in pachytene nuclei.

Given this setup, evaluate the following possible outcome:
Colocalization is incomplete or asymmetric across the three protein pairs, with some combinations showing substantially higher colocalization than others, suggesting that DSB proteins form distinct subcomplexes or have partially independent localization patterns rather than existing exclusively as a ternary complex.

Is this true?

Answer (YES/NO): NO